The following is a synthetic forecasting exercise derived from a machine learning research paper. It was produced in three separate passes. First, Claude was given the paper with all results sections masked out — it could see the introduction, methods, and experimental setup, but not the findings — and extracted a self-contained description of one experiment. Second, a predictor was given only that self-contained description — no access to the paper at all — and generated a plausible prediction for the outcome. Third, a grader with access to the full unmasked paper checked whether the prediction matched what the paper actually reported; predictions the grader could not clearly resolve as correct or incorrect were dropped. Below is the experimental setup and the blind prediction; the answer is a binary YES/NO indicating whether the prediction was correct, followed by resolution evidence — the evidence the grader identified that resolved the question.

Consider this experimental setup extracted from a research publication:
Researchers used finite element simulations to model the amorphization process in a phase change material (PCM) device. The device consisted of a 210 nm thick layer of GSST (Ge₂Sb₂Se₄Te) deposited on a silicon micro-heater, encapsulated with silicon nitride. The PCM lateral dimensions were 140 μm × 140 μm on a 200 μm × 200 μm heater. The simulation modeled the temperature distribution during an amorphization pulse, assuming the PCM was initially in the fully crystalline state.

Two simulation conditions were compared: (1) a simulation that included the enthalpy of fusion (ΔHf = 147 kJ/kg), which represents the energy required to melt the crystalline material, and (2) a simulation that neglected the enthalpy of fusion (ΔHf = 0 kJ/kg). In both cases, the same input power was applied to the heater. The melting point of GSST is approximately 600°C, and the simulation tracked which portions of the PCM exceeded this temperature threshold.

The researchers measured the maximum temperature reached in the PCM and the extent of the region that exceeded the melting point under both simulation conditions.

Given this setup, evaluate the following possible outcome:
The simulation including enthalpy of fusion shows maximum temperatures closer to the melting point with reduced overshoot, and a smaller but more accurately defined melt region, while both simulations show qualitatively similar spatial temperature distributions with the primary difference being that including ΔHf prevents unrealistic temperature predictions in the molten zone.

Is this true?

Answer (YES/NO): NO